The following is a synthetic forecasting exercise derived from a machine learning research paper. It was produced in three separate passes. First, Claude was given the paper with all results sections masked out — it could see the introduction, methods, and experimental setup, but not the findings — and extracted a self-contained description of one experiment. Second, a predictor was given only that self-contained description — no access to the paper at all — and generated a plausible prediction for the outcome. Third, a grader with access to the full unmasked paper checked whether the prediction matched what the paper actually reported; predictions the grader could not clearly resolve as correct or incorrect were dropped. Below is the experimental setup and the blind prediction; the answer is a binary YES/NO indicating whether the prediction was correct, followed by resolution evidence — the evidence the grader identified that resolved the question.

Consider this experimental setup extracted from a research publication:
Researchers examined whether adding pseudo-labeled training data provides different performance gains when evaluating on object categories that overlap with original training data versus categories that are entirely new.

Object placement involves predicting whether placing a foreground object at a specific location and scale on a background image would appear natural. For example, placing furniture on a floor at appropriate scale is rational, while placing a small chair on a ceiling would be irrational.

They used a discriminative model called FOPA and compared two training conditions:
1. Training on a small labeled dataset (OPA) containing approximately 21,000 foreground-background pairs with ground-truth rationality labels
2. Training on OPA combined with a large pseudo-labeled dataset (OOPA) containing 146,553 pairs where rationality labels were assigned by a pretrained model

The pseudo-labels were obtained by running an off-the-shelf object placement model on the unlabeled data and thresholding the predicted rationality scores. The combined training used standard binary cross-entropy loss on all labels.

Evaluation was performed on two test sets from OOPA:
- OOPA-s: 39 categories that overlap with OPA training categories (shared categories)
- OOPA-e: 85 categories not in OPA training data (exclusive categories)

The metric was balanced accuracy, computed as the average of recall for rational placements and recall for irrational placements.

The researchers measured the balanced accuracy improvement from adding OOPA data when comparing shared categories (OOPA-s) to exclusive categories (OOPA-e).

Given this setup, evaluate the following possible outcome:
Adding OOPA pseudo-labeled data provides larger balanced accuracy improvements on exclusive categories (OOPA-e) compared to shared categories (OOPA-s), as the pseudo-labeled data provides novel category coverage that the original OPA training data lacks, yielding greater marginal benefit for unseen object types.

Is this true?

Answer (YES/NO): NO